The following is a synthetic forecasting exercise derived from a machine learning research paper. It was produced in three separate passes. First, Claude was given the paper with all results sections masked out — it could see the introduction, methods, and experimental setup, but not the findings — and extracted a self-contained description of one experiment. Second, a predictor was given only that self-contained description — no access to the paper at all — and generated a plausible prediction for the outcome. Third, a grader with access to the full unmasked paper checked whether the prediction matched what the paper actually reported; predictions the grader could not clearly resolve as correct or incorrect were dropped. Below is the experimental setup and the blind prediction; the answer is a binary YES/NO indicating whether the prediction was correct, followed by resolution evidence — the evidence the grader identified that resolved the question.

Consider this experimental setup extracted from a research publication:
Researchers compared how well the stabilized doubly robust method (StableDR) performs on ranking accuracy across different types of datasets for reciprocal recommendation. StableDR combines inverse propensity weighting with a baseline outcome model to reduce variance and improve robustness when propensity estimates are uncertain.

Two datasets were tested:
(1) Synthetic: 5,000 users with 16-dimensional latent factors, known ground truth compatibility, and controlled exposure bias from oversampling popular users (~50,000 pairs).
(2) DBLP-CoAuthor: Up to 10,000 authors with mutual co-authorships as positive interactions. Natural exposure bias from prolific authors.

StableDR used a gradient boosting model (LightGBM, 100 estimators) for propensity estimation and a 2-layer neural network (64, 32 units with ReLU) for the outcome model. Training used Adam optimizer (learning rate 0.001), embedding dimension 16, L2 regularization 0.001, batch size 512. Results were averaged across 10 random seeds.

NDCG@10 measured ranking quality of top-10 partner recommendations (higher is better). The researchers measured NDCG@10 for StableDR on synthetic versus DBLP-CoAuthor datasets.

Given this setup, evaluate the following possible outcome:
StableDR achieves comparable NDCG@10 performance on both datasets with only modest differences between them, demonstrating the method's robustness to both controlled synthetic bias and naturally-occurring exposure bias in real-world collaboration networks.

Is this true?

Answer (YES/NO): NO